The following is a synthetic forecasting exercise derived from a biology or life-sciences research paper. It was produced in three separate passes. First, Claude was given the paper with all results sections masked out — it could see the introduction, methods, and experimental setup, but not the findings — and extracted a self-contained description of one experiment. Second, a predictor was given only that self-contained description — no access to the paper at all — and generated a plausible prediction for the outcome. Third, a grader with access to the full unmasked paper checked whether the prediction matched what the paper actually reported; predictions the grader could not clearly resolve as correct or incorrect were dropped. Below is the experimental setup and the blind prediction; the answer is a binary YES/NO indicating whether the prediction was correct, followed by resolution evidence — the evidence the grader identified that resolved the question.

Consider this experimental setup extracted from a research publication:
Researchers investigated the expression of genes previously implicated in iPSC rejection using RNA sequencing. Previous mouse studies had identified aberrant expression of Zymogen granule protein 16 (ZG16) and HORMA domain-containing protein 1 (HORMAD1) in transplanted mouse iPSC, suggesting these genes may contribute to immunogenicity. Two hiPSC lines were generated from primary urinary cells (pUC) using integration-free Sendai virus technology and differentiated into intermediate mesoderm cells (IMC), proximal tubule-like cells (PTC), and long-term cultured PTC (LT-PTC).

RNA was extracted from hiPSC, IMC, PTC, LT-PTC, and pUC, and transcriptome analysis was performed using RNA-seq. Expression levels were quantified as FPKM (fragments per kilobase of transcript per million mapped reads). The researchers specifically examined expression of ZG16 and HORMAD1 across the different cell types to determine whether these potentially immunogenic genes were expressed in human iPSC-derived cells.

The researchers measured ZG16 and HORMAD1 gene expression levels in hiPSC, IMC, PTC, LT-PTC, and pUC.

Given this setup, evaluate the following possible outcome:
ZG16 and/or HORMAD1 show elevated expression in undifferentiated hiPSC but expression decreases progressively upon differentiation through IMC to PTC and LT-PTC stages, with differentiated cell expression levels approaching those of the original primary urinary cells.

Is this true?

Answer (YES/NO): NO